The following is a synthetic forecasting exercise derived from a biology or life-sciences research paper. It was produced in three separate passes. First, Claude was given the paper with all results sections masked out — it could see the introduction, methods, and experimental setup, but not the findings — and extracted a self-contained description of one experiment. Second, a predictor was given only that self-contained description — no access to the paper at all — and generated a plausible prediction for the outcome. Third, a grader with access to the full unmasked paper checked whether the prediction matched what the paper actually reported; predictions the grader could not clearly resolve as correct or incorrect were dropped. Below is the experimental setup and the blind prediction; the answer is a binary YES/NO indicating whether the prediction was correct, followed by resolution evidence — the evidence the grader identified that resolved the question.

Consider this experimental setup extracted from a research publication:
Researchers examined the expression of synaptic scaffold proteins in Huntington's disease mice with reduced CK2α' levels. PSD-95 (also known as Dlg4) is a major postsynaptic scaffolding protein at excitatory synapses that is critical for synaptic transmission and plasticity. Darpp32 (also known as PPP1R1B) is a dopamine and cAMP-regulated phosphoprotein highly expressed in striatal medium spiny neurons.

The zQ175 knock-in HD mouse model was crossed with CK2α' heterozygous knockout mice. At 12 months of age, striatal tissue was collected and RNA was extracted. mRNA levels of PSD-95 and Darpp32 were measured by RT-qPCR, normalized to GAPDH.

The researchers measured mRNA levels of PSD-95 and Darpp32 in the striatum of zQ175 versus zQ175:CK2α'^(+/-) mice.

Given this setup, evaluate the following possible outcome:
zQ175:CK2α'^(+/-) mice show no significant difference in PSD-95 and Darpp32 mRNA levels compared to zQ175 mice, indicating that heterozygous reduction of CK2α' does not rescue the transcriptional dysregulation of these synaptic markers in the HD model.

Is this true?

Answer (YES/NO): NO